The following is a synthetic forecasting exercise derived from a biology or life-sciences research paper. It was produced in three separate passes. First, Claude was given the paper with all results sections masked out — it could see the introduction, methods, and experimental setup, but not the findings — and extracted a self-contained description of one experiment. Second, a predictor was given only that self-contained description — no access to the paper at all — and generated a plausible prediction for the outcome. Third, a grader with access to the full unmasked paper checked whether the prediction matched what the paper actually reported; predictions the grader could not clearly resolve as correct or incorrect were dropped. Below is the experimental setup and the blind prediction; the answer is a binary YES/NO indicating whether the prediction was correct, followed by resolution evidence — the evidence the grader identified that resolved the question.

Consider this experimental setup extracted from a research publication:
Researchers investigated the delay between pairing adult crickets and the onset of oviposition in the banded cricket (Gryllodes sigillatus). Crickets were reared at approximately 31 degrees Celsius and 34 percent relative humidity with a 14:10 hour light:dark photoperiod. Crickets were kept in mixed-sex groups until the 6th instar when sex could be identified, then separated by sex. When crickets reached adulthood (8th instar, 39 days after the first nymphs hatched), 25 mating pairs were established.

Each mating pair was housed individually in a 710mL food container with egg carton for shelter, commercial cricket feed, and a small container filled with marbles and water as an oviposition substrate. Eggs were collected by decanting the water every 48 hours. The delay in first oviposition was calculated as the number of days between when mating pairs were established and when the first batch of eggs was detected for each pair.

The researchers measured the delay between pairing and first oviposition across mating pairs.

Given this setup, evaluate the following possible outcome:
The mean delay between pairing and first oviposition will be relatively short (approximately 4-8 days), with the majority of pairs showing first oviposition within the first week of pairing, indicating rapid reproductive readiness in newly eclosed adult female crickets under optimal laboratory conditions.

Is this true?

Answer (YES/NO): YES